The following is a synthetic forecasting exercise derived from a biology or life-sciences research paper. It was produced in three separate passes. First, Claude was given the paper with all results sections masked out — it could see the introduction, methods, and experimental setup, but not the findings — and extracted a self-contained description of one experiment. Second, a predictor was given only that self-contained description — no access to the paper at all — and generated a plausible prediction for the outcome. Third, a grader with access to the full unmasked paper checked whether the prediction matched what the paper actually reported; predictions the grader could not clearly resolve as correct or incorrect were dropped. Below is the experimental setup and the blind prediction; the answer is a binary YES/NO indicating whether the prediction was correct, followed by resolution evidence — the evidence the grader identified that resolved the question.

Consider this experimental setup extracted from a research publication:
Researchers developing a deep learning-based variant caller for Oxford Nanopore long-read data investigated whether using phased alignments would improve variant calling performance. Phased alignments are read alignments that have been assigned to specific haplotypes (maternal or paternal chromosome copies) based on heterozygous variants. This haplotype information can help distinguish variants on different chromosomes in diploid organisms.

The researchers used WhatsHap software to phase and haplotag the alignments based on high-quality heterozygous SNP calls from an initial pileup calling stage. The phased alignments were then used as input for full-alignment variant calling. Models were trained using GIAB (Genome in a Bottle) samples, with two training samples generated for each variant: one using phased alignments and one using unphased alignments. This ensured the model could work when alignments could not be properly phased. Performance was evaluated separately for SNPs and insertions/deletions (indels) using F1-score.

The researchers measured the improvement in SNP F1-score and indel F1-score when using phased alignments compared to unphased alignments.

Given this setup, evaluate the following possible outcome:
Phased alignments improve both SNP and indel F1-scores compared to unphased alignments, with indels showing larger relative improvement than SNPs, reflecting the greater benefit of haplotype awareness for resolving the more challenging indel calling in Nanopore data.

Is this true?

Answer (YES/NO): YES